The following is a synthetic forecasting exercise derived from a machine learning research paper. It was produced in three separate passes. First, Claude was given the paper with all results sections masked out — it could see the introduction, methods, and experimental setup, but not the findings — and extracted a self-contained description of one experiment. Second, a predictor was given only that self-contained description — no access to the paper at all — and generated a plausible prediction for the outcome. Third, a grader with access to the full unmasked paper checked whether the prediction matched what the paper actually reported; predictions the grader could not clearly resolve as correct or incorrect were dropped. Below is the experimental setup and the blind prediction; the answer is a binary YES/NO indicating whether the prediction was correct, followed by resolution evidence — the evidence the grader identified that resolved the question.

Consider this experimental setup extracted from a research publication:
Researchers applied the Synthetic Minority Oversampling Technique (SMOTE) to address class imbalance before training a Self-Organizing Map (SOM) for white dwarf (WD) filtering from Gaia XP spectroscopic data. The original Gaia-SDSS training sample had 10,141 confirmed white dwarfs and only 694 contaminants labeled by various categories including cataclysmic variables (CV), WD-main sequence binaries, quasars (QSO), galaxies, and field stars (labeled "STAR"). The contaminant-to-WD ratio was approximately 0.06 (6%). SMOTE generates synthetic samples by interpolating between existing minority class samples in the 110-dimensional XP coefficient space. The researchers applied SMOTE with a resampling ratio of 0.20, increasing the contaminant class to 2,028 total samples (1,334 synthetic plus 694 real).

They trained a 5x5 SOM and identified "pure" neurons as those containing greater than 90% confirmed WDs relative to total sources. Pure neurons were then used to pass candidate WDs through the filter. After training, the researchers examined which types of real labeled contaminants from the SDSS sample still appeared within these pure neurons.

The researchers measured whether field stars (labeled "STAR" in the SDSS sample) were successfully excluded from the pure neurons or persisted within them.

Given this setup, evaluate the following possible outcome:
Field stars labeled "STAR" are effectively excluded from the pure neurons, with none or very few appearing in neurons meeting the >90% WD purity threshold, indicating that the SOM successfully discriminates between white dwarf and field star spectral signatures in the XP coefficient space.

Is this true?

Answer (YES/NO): YES